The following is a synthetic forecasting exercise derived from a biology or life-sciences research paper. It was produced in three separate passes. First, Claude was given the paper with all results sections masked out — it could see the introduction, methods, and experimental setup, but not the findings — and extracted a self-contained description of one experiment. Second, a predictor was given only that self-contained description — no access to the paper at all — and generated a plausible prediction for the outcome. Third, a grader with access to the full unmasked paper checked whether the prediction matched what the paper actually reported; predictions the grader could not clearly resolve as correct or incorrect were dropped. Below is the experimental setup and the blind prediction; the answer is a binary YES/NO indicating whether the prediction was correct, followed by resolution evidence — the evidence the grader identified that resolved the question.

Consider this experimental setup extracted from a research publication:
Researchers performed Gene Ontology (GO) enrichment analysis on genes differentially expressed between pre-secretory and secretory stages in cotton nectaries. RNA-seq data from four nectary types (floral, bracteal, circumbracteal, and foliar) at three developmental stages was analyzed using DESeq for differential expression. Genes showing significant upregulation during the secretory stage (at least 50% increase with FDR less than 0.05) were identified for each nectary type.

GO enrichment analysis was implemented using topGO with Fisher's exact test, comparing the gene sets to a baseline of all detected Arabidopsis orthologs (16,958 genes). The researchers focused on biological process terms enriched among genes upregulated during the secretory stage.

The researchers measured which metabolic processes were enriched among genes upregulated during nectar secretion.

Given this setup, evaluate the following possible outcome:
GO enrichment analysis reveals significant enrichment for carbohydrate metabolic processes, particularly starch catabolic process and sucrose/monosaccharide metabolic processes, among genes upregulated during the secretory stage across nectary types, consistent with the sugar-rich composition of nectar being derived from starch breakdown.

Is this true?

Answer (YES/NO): NO